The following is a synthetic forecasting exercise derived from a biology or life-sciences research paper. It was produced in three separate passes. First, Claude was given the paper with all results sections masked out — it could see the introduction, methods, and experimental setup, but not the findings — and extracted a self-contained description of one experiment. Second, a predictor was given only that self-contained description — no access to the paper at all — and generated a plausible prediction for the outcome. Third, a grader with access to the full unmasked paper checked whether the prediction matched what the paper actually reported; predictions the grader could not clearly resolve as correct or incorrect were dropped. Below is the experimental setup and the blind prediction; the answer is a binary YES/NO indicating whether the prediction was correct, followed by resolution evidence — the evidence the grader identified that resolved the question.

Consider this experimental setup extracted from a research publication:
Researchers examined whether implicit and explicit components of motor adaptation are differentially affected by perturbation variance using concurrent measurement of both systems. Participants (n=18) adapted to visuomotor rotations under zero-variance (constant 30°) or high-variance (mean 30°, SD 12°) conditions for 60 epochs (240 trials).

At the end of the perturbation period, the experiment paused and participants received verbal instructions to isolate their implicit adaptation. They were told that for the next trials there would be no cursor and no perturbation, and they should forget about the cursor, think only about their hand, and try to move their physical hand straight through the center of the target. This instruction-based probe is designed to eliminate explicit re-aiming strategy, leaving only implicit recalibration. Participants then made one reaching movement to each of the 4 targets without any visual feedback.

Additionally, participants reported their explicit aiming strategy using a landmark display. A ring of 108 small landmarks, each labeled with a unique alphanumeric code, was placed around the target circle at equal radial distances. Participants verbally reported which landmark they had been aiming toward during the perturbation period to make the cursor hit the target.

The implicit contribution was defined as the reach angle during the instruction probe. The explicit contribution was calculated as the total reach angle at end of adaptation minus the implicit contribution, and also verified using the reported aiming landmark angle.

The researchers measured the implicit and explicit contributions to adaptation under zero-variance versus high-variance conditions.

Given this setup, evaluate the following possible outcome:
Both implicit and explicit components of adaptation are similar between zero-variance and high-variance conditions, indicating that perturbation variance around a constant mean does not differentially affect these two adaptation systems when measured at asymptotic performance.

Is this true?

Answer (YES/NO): NO